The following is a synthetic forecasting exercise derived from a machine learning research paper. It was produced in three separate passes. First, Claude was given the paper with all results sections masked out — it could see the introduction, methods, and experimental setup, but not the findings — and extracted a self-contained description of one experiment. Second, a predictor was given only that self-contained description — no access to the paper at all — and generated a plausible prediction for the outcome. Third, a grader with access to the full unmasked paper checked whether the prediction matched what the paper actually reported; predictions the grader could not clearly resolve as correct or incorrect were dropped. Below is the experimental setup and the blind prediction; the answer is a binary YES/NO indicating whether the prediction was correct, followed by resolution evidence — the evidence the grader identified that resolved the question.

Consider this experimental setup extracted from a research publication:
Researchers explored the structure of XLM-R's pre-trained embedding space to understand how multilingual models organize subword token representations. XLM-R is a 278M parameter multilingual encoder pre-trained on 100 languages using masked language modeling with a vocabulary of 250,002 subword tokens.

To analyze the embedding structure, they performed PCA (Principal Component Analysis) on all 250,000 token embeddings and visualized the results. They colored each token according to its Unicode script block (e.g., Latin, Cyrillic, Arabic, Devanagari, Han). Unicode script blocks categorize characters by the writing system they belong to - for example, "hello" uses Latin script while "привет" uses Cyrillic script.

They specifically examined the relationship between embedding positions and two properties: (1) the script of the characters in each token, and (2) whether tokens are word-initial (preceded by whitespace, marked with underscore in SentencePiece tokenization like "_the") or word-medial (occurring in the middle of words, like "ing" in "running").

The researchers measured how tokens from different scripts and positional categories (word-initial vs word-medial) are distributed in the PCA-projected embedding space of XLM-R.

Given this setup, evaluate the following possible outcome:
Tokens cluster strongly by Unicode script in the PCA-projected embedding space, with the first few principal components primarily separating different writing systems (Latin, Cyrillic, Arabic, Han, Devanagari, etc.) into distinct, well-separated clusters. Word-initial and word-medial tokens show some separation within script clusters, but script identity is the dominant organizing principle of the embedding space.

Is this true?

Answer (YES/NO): NO